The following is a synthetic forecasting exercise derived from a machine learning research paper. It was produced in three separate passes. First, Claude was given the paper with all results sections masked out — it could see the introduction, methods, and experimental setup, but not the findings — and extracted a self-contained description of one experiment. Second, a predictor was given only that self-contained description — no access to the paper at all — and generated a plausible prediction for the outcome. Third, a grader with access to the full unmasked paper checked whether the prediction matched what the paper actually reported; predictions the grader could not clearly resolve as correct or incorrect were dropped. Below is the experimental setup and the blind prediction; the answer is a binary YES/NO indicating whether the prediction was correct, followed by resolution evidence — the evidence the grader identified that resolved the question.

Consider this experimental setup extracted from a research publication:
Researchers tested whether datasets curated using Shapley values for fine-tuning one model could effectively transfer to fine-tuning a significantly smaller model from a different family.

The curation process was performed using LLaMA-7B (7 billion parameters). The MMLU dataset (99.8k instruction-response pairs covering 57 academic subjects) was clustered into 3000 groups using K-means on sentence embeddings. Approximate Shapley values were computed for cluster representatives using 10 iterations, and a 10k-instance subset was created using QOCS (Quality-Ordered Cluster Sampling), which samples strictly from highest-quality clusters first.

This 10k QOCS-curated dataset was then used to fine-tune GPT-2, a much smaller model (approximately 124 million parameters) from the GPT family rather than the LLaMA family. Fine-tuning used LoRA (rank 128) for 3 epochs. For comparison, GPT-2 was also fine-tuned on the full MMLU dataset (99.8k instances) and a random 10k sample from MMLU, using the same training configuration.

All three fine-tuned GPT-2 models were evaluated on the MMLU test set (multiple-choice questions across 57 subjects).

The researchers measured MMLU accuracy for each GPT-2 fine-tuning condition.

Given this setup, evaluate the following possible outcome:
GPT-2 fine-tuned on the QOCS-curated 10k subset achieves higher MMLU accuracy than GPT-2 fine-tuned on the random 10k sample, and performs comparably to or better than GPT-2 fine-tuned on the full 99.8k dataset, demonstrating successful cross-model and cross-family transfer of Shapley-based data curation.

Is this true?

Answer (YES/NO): YES